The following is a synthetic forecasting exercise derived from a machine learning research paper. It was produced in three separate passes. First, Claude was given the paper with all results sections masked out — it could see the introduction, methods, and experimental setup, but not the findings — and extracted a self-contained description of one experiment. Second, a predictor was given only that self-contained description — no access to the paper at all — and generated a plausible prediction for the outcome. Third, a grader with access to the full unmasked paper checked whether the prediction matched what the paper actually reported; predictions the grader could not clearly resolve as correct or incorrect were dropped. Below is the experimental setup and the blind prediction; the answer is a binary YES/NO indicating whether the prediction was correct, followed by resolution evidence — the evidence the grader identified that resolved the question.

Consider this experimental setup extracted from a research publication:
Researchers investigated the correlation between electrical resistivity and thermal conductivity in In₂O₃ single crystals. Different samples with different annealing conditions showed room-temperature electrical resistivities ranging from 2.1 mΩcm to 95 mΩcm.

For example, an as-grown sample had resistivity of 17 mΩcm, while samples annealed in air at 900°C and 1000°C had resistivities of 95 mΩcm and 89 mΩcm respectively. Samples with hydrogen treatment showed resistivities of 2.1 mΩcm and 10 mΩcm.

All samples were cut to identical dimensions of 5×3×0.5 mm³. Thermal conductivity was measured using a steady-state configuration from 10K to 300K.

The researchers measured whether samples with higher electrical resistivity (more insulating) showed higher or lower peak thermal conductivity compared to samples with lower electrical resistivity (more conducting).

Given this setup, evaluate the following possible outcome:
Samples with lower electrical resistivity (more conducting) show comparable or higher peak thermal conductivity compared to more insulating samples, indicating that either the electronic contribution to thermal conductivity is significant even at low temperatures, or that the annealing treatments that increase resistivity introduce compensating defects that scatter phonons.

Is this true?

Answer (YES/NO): NO